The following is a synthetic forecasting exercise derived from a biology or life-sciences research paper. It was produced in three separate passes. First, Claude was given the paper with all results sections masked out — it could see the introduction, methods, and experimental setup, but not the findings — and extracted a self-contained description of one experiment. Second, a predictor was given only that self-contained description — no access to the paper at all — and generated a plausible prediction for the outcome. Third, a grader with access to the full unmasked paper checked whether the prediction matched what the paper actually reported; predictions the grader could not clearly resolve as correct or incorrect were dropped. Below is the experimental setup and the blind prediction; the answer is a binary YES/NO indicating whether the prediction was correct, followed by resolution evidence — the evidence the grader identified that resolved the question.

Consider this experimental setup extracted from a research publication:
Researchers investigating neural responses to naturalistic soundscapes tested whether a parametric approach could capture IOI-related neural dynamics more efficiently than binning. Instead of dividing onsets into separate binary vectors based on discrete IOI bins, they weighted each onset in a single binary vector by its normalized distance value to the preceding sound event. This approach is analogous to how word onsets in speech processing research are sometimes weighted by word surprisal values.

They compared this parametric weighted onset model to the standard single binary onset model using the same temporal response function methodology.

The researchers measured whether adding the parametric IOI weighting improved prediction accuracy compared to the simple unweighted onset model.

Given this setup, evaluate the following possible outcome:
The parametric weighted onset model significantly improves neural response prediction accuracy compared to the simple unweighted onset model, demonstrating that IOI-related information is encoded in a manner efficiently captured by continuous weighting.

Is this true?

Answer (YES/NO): NO